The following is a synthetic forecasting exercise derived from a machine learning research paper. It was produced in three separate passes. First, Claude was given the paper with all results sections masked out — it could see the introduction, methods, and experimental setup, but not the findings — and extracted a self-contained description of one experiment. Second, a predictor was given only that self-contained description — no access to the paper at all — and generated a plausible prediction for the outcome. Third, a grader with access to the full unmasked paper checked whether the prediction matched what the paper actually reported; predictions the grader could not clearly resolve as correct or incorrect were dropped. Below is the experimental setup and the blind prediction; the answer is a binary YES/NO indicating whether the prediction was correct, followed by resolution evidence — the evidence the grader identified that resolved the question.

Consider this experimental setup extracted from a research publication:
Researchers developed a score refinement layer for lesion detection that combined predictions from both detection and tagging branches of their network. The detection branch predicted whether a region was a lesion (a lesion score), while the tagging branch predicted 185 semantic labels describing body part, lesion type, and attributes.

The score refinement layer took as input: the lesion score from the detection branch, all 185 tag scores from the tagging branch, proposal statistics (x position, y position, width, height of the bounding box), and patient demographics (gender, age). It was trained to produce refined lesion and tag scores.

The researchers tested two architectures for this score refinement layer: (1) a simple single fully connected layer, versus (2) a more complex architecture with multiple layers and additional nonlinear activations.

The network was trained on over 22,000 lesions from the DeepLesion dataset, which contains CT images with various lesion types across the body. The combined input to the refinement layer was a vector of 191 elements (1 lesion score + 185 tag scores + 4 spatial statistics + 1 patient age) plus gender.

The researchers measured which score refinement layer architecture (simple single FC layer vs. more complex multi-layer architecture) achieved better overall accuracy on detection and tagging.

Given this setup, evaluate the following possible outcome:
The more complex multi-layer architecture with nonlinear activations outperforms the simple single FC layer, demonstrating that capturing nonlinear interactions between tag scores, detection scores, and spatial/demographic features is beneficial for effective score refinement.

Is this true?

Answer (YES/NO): NO